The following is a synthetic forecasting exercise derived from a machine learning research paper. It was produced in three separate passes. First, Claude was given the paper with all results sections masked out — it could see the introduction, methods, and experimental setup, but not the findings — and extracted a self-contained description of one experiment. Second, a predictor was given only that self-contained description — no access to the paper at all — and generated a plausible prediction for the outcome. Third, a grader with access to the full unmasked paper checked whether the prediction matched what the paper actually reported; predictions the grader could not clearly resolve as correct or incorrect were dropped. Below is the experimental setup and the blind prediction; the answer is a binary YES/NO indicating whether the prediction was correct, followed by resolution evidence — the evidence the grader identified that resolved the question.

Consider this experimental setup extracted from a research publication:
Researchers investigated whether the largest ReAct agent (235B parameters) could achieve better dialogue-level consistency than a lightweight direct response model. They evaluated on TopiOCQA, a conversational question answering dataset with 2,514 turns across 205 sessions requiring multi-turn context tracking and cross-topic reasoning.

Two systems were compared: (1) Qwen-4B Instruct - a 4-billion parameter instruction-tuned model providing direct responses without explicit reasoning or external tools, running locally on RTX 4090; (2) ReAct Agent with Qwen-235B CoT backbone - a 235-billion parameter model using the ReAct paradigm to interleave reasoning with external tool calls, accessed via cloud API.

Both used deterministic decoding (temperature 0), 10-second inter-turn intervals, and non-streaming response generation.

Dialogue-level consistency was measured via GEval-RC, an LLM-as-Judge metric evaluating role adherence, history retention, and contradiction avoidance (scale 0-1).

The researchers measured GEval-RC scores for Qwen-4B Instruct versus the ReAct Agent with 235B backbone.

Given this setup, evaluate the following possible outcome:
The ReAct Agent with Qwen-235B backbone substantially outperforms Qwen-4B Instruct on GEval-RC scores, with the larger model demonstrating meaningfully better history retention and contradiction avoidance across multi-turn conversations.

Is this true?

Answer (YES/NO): YES